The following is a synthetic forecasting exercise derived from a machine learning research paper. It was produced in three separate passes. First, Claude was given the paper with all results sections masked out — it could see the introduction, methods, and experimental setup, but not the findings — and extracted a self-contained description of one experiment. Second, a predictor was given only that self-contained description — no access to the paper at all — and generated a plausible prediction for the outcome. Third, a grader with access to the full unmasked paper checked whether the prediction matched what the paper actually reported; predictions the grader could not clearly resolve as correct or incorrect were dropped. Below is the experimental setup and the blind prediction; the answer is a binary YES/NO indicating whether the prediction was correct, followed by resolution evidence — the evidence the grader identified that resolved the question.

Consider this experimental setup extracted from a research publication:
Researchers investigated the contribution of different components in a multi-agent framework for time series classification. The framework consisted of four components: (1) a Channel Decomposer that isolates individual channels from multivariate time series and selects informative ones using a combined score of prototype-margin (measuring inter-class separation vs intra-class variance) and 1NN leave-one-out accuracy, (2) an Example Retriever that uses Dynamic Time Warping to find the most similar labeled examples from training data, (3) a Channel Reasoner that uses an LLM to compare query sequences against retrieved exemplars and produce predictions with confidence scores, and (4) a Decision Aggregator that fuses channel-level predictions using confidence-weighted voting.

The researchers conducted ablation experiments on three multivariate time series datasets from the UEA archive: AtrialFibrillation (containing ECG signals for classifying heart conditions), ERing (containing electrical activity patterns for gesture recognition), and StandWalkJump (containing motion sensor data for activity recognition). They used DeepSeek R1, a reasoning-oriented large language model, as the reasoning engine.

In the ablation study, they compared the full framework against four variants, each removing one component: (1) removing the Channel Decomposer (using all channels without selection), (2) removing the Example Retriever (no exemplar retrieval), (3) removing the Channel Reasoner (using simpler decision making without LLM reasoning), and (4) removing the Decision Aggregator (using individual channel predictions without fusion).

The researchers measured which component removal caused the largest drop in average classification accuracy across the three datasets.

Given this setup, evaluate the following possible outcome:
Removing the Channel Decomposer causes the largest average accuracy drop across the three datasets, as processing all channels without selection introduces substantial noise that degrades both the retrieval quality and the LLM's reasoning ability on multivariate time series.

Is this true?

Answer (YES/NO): YES